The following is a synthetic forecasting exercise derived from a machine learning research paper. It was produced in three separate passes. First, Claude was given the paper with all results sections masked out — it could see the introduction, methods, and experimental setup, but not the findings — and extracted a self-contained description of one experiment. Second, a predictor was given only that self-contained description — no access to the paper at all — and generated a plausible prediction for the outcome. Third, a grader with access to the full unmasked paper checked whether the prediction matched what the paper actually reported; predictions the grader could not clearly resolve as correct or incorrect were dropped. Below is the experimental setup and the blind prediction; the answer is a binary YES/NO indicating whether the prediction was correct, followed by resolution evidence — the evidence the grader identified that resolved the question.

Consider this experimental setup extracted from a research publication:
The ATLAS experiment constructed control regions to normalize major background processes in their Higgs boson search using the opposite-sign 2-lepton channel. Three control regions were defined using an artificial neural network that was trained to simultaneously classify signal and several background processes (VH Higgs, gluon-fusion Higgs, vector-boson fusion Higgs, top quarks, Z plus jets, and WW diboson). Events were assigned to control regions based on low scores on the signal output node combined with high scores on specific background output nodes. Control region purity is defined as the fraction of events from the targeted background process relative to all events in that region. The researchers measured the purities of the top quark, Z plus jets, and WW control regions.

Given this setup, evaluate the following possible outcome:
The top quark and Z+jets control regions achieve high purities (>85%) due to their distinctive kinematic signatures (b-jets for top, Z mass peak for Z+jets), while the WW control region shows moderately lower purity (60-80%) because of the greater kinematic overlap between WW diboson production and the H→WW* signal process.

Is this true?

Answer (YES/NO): NO